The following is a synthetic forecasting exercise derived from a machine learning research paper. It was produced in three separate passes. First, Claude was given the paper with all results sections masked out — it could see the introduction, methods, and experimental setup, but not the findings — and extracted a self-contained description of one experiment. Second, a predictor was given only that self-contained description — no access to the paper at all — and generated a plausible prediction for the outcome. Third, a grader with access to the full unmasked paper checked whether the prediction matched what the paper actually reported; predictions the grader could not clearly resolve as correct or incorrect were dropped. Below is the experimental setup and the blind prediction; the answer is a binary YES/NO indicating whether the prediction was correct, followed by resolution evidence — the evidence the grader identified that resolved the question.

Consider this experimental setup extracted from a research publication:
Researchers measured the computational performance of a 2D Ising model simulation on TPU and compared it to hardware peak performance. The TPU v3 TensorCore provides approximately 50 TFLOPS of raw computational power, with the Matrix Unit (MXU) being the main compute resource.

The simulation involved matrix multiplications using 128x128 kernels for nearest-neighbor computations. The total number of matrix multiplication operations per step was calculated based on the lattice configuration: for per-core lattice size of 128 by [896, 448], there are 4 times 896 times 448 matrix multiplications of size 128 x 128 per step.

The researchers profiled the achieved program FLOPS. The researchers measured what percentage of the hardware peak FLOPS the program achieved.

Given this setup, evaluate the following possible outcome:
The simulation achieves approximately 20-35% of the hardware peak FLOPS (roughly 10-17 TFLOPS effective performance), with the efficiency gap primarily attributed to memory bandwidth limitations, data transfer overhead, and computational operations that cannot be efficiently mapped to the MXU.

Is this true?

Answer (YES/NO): NO